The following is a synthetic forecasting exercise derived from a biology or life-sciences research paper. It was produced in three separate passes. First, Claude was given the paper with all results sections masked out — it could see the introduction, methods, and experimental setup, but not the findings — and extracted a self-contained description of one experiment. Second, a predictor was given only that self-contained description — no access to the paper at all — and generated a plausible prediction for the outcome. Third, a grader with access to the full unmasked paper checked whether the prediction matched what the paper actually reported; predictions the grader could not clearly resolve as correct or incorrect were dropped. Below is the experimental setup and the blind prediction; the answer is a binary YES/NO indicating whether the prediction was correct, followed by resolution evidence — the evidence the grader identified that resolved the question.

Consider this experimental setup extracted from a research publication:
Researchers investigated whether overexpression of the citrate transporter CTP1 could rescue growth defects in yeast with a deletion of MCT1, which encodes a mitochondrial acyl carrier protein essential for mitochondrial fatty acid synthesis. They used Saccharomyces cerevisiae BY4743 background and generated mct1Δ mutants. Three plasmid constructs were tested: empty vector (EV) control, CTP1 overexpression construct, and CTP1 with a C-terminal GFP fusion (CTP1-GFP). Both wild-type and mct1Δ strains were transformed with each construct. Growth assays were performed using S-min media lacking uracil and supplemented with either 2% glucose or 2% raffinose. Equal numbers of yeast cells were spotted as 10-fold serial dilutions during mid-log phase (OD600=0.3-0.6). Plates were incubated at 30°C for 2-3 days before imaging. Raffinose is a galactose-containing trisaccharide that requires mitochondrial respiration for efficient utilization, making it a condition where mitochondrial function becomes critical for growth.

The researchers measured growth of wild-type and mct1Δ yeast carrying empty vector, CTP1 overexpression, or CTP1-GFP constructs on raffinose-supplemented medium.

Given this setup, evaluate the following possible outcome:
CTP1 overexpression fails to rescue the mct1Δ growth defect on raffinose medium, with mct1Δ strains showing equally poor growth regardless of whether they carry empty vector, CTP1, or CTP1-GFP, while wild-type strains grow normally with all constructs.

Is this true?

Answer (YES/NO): NO